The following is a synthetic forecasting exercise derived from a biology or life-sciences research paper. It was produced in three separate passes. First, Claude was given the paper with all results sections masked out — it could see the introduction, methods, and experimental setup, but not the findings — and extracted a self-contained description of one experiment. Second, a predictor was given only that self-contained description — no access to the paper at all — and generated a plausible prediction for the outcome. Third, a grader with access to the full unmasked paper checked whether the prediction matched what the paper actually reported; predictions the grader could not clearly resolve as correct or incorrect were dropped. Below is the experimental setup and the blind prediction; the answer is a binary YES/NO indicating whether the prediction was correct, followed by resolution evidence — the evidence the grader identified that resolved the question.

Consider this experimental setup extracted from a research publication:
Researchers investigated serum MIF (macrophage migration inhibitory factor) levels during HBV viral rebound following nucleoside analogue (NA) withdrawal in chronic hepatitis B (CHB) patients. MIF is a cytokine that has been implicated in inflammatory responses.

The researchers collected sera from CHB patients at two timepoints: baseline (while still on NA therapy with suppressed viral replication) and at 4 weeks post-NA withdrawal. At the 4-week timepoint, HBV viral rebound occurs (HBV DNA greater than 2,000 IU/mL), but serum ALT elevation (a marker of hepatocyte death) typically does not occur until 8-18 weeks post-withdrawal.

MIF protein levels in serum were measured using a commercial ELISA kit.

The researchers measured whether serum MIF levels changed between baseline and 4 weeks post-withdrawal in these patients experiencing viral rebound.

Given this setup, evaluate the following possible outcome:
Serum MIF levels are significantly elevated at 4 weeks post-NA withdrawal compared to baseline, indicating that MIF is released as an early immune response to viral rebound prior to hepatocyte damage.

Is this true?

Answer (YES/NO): NO